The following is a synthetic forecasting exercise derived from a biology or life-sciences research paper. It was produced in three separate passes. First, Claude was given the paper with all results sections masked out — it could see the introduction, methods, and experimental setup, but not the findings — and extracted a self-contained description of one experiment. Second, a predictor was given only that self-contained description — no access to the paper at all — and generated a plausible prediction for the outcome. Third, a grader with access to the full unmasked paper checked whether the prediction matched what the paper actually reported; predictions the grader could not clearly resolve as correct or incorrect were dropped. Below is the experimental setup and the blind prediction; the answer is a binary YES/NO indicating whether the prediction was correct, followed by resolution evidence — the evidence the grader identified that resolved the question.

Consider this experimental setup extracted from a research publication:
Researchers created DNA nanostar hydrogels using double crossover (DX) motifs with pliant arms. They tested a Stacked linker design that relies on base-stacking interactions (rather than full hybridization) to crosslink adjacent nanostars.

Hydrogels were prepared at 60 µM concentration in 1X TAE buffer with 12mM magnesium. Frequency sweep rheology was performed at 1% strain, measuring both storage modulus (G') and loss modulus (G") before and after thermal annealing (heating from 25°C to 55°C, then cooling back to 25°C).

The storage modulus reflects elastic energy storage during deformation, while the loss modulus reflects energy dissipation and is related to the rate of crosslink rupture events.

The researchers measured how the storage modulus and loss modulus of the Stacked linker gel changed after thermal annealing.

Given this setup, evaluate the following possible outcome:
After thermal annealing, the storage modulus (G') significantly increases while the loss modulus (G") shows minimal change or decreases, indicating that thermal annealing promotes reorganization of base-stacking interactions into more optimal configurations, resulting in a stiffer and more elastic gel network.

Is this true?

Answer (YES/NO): NO